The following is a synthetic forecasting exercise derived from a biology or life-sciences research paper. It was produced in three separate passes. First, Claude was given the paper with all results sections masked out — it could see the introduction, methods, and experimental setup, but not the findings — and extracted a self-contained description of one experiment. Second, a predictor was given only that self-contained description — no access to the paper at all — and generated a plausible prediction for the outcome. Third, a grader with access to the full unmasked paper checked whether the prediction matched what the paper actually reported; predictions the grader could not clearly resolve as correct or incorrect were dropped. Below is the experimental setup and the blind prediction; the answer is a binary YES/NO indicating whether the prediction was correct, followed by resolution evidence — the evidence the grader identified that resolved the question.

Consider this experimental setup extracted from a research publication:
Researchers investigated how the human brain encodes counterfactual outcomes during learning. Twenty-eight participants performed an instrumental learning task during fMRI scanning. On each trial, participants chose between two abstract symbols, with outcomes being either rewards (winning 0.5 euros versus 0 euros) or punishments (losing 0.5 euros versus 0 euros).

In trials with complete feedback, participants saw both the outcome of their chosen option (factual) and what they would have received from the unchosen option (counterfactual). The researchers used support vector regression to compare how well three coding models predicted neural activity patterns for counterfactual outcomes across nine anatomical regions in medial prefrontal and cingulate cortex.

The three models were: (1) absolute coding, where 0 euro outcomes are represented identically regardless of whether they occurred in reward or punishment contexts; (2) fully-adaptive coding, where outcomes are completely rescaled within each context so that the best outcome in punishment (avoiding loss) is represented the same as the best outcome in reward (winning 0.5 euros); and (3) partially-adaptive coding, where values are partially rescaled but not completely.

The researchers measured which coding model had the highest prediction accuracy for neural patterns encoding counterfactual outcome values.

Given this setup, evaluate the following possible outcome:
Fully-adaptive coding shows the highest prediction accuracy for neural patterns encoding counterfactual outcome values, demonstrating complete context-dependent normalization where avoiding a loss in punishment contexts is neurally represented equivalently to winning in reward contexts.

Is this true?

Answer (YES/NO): YES